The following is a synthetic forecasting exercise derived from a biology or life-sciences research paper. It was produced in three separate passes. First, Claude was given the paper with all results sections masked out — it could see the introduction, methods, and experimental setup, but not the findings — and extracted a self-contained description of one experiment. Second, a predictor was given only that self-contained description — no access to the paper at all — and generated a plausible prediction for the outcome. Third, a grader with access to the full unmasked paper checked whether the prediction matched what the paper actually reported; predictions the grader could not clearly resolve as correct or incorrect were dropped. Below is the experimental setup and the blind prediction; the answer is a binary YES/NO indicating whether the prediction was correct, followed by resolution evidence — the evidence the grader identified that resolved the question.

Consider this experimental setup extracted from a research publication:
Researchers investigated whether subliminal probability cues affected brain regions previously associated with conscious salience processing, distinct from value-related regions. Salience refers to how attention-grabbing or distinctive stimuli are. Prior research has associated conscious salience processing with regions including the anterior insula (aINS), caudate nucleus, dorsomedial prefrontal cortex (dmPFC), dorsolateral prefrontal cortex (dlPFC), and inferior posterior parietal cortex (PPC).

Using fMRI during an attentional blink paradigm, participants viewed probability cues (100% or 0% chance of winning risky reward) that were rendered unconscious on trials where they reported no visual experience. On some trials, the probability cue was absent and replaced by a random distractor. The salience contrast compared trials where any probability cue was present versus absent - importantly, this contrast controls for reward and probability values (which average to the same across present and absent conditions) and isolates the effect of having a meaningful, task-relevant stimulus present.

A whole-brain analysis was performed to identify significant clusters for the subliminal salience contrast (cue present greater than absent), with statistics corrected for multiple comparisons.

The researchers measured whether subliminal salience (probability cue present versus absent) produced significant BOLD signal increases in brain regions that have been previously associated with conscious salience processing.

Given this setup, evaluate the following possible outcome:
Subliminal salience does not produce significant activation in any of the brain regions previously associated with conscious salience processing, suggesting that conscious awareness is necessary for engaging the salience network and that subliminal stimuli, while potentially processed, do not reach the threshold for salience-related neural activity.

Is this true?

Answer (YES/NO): NO